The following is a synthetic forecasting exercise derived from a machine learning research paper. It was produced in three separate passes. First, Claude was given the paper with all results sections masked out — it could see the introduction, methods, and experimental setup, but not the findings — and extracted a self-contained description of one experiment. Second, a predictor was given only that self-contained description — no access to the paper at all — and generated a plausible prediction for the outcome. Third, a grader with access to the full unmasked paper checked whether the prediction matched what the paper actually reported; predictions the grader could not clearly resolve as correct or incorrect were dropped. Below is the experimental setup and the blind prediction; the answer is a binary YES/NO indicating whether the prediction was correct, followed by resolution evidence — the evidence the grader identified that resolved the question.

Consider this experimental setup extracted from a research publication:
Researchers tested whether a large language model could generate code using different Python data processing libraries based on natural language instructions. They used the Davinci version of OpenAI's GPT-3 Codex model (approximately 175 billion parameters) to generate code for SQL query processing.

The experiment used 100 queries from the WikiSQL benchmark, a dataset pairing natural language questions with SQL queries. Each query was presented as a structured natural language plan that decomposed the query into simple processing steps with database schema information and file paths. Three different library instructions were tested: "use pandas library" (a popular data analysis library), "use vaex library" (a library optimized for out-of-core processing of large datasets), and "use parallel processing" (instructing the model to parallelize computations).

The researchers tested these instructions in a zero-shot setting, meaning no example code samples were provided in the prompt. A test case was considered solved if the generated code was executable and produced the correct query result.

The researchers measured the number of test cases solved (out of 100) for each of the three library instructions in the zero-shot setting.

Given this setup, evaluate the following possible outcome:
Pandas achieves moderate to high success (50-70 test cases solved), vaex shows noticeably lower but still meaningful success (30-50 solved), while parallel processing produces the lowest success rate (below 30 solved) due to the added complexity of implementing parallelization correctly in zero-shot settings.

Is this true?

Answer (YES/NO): NO